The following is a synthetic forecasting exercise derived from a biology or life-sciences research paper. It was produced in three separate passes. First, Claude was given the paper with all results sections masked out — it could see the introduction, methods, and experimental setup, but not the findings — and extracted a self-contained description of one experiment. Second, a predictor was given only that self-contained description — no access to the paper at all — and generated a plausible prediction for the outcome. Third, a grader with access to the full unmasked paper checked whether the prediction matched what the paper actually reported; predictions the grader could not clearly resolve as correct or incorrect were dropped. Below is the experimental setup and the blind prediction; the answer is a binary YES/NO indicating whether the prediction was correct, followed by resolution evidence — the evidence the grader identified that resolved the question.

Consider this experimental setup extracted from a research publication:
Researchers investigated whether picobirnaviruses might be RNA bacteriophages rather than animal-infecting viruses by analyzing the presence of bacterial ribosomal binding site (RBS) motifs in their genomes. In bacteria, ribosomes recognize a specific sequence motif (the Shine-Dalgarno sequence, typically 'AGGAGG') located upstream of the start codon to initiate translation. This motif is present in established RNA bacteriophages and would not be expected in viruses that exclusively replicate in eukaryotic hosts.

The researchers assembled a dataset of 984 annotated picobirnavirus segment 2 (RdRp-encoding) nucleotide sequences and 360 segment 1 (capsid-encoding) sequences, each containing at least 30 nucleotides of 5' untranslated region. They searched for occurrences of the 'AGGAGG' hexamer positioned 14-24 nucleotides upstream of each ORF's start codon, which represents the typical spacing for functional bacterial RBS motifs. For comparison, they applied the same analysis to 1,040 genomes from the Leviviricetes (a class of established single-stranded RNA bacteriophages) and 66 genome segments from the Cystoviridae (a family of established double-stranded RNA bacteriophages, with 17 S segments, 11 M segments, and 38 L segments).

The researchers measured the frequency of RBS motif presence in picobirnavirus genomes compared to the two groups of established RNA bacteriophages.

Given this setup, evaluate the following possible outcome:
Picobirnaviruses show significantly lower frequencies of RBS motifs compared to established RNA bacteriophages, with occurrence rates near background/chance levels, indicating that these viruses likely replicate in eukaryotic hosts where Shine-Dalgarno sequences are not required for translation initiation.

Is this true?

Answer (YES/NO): NO